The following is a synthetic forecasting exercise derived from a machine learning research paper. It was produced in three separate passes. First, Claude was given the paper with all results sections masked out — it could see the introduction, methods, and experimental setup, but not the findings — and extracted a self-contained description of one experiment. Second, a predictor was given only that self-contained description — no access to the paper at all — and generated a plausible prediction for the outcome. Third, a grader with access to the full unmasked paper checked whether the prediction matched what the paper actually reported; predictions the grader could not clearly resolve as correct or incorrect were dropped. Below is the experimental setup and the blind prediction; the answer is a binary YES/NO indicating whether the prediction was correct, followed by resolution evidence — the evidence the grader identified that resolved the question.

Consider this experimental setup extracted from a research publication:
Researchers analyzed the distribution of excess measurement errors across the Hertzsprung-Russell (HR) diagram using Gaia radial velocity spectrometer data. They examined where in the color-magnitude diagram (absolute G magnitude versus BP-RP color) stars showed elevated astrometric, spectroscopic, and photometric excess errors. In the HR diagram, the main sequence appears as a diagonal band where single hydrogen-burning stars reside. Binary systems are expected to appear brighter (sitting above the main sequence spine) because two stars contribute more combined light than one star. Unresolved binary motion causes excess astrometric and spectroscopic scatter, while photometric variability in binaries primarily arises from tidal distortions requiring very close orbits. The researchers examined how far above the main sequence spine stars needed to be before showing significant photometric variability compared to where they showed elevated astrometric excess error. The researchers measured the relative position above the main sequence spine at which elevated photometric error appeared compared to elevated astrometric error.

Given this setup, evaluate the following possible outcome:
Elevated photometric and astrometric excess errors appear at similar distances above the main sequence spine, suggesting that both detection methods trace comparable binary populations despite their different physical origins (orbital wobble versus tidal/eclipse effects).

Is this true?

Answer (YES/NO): NO